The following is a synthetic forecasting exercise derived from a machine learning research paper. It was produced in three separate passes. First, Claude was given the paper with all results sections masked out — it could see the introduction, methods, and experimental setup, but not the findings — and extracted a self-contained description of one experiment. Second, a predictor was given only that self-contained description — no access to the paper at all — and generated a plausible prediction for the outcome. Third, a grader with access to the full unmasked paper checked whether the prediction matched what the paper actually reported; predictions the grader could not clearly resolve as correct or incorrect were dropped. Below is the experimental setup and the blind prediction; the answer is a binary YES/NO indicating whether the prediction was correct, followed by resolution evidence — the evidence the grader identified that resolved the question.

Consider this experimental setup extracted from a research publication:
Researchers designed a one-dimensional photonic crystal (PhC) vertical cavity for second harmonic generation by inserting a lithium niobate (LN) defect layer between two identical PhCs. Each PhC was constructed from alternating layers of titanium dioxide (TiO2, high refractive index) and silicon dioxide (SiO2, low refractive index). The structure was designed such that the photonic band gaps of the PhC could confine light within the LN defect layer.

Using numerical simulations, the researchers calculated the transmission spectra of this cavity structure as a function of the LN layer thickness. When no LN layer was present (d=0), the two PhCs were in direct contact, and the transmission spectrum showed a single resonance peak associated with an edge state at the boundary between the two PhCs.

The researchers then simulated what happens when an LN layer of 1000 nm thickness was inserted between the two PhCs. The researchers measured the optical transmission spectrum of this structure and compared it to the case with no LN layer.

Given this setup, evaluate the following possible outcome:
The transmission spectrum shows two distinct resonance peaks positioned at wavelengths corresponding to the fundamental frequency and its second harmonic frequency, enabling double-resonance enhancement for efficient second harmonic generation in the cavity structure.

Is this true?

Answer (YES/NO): NO